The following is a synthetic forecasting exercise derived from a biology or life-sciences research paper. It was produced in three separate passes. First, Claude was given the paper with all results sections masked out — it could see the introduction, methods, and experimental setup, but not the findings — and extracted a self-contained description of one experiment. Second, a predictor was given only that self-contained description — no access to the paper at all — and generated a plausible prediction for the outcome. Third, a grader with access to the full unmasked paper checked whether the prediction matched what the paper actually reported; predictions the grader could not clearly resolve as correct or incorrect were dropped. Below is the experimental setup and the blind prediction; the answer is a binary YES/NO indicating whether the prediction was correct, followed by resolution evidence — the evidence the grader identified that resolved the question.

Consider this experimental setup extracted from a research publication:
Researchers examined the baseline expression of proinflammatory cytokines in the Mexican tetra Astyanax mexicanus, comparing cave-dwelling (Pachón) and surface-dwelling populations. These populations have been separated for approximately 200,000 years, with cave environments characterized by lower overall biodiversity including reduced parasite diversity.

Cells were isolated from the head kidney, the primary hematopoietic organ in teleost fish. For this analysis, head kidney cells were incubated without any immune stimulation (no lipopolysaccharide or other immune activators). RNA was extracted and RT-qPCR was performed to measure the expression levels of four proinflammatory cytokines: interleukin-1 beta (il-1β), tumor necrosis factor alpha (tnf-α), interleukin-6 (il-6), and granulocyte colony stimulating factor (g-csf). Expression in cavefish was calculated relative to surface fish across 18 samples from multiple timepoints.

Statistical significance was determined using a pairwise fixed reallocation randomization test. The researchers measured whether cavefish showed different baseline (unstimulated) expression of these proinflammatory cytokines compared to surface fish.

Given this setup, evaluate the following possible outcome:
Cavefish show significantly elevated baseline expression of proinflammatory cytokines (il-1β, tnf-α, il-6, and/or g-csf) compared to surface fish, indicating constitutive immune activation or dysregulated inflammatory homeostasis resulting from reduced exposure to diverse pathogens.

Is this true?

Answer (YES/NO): NO